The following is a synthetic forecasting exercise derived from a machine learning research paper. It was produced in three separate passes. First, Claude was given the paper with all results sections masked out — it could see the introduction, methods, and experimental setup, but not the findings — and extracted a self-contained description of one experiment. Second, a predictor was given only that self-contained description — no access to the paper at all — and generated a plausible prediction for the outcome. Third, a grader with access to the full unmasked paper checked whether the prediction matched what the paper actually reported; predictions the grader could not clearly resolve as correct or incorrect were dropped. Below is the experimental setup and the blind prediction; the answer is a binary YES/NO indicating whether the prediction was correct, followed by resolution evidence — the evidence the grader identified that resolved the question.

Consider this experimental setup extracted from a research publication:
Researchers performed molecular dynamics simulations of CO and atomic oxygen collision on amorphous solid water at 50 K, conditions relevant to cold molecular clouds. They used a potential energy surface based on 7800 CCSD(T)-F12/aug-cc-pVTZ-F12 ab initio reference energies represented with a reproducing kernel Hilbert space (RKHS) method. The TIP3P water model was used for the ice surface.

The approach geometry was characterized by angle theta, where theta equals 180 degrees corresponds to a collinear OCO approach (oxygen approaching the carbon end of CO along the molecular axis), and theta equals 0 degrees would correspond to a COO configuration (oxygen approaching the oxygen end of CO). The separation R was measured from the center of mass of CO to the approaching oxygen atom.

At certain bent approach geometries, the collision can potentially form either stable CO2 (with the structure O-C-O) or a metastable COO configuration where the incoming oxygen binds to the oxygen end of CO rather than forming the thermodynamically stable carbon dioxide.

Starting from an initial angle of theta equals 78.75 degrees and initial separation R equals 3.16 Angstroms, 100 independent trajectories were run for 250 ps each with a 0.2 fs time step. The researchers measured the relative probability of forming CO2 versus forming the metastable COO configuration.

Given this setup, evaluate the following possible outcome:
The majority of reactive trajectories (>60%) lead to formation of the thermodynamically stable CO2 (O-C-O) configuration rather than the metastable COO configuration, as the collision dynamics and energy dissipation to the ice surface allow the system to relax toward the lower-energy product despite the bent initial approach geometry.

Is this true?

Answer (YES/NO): NO